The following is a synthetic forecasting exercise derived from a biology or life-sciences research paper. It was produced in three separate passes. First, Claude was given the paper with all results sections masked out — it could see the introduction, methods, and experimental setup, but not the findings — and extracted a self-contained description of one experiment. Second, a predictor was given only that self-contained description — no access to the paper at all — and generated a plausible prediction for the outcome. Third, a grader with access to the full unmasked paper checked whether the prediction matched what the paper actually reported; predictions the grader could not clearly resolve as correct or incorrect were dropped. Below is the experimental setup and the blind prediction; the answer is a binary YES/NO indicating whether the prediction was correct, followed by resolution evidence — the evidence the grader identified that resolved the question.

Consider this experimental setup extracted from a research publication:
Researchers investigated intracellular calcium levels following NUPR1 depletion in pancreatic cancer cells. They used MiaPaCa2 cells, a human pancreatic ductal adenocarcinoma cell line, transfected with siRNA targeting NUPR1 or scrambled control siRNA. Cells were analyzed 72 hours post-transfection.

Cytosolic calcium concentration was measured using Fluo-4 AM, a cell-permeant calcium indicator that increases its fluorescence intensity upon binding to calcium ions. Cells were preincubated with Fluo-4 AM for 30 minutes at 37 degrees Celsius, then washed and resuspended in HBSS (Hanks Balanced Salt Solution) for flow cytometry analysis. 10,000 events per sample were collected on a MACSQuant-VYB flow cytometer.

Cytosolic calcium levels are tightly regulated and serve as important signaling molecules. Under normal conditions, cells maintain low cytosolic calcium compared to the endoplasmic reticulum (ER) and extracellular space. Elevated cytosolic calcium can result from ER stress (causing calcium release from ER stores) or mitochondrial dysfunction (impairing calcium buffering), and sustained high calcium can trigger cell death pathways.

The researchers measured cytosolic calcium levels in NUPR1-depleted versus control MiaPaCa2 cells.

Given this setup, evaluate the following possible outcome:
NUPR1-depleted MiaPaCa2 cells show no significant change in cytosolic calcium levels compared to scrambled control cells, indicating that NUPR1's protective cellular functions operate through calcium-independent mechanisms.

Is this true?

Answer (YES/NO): NO